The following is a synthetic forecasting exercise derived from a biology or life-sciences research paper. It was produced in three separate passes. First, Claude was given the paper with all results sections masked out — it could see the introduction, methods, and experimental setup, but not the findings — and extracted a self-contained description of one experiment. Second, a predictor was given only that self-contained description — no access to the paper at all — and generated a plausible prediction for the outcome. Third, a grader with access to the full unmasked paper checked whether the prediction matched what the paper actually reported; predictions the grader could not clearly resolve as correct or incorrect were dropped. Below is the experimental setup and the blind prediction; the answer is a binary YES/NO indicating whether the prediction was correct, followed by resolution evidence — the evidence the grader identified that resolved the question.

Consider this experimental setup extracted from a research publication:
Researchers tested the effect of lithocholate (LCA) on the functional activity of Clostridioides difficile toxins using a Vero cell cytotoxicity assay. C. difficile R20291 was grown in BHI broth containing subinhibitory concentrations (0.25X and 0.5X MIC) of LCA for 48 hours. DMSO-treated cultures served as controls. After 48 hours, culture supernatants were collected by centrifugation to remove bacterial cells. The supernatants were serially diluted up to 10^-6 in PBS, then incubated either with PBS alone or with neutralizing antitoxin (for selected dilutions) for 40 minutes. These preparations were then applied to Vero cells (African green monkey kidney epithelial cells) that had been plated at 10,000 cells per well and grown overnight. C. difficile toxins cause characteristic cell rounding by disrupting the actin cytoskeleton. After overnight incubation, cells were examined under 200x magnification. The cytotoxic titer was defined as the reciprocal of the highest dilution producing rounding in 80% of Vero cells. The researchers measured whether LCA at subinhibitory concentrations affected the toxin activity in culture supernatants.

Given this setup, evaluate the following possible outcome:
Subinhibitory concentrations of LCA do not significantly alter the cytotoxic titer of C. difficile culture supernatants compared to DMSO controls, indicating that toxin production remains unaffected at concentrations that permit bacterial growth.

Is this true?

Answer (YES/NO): NO